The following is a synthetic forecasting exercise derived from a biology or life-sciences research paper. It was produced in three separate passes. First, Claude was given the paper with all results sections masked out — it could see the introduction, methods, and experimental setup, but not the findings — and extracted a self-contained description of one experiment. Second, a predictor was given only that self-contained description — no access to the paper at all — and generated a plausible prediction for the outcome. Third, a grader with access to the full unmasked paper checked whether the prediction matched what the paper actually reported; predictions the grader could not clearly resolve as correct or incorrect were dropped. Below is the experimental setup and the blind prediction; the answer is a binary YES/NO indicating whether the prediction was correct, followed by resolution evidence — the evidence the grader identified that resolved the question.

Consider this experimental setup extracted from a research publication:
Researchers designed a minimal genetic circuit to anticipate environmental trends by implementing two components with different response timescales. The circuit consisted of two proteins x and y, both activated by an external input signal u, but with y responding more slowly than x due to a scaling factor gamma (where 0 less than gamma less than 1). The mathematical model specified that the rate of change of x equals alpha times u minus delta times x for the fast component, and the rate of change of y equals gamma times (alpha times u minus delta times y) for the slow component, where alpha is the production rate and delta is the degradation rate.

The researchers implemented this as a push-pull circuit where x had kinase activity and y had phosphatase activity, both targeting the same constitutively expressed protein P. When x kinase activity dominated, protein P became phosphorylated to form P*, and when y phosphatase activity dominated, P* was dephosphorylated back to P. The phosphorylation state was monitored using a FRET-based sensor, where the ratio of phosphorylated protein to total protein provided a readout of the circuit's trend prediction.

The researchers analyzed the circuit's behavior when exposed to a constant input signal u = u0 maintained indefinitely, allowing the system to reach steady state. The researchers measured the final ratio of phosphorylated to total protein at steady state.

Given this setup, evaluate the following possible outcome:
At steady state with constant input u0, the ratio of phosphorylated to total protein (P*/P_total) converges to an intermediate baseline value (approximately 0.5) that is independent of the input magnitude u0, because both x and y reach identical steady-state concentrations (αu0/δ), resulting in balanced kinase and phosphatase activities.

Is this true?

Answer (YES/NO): YES